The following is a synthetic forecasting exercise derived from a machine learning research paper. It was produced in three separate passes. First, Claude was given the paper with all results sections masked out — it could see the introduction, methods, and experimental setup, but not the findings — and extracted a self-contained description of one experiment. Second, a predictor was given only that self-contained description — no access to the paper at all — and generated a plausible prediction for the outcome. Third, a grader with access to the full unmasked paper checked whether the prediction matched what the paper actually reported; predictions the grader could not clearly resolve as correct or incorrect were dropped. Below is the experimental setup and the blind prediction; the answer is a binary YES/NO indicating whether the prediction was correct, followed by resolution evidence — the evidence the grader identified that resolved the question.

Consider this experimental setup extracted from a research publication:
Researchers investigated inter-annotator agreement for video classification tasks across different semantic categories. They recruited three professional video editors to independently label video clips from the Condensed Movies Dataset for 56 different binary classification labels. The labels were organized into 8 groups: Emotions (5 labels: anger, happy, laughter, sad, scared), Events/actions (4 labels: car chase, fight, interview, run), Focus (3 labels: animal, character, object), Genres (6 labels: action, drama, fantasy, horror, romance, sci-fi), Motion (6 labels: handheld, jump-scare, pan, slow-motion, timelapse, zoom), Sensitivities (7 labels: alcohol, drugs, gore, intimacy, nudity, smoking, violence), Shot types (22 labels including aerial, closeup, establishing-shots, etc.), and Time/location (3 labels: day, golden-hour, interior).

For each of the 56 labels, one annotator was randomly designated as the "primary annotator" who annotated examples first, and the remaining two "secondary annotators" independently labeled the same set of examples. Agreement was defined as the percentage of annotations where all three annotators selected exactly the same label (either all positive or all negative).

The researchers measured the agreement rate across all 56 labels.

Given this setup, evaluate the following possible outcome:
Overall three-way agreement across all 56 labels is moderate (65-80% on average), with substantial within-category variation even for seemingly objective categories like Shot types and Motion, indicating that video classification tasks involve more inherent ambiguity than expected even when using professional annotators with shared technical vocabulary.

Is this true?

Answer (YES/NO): NO